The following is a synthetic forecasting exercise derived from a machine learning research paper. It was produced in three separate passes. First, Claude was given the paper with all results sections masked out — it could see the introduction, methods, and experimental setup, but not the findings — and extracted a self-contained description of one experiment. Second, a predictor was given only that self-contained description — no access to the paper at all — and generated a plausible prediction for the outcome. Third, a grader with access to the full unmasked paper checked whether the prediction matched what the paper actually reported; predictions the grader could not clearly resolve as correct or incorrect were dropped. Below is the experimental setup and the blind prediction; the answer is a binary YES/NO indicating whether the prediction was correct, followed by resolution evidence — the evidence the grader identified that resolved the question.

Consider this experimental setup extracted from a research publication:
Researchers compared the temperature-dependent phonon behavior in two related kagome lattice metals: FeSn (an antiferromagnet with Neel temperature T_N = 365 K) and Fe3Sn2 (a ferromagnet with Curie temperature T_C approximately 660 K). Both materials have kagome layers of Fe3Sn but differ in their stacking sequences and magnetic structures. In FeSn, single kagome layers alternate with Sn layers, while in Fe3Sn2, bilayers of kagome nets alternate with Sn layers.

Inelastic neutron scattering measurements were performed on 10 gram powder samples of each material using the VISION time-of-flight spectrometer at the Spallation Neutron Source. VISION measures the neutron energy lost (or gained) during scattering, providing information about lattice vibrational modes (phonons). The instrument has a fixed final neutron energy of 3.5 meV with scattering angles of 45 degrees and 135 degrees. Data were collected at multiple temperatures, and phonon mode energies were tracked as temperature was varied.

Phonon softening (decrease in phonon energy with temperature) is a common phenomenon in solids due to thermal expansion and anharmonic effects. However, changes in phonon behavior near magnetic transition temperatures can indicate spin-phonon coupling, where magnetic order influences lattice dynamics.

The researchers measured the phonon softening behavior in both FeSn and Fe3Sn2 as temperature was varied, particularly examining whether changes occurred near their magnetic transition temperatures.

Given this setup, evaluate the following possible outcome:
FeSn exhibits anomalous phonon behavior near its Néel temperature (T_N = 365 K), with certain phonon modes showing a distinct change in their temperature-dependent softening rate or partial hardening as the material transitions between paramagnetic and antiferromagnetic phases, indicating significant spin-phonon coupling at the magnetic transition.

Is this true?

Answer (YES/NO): YES